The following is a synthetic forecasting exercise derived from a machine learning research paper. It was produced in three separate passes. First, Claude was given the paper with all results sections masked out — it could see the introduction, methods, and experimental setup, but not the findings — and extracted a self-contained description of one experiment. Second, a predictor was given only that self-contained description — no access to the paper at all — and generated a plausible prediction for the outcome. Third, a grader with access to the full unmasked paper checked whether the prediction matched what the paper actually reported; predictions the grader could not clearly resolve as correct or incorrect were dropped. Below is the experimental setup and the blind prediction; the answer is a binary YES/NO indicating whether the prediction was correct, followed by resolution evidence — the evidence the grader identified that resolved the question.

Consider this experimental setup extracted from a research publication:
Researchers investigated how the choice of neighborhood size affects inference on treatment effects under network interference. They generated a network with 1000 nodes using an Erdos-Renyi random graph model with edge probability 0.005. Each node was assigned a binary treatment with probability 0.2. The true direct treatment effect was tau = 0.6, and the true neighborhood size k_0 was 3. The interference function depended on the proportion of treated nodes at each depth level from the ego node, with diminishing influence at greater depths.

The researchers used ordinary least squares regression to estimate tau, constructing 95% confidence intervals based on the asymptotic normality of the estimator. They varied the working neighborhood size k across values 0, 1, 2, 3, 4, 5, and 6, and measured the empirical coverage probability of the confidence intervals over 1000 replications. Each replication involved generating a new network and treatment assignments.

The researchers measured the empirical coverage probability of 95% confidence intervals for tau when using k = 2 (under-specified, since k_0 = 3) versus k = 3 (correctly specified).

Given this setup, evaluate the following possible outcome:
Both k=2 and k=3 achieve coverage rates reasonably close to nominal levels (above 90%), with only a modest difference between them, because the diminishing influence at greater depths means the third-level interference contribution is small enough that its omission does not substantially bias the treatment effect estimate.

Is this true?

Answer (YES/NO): YES